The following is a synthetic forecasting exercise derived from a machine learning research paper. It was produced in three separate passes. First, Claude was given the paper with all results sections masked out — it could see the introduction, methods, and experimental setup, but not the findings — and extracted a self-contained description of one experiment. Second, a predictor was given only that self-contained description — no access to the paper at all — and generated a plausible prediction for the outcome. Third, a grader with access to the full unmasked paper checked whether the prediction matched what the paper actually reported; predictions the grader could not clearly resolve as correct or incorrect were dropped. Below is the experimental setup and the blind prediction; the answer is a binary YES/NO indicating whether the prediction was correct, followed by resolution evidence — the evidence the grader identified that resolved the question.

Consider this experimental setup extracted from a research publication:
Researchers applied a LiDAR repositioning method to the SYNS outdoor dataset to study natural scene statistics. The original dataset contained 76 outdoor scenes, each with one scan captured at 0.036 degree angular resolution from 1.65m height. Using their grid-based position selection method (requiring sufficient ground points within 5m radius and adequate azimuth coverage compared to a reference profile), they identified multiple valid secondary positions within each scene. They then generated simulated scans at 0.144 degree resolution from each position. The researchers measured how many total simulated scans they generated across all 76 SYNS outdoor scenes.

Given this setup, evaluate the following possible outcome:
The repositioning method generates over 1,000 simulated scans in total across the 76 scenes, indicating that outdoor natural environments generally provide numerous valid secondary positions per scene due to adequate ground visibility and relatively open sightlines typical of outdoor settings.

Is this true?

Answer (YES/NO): YES